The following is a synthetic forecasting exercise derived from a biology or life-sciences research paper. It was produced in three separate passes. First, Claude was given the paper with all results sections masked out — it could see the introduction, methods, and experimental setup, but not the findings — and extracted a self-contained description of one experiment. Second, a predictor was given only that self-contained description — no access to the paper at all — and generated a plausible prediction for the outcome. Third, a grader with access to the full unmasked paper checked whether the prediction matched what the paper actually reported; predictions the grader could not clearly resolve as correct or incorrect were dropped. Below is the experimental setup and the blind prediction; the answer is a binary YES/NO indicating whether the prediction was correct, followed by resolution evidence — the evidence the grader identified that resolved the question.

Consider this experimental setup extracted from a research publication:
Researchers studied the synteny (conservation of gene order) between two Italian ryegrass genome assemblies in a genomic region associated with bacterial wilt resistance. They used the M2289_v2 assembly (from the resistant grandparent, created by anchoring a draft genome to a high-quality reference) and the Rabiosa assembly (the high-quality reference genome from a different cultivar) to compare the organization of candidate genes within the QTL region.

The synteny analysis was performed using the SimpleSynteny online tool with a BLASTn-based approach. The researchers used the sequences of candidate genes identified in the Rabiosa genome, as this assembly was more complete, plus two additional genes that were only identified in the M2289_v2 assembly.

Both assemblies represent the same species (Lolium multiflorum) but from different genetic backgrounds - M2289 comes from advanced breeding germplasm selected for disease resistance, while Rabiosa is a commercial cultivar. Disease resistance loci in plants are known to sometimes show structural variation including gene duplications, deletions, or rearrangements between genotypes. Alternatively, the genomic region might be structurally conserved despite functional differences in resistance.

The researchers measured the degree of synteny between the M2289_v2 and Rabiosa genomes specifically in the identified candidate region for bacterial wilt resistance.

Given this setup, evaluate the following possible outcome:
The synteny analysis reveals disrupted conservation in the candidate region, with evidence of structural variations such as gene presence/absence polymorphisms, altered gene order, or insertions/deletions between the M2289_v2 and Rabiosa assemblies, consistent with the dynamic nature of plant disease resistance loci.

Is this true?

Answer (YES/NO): NO